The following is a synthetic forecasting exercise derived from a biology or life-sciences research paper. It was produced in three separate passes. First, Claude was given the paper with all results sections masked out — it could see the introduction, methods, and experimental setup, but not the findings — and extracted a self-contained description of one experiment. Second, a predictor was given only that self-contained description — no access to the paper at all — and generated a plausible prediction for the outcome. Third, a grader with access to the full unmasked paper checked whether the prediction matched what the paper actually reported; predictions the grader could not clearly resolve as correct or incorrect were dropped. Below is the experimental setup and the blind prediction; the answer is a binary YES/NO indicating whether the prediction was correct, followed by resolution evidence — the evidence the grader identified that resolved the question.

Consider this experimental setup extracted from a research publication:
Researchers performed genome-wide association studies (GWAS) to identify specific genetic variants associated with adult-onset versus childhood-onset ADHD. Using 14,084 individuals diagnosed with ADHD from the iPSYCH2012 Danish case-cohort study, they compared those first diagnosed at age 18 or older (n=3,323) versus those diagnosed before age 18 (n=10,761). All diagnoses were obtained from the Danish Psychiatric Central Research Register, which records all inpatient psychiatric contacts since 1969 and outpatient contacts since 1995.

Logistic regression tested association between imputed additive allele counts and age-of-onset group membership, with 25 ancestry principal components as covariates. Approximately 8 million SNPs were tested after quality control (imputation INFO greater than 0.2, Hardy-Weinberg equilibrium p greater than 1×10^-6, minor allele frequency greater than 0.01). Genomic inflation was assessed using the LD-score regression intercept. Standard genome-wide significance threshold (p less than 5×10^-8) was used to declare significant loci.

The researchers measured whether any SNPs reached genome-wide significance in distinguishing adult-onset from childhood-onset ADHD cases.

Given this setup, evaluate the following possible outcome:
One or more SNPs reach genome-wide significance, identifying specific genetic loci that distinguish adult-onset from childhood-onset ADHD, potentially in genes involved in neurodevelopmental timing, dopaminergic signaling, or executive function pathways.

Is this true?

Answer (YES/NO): NO